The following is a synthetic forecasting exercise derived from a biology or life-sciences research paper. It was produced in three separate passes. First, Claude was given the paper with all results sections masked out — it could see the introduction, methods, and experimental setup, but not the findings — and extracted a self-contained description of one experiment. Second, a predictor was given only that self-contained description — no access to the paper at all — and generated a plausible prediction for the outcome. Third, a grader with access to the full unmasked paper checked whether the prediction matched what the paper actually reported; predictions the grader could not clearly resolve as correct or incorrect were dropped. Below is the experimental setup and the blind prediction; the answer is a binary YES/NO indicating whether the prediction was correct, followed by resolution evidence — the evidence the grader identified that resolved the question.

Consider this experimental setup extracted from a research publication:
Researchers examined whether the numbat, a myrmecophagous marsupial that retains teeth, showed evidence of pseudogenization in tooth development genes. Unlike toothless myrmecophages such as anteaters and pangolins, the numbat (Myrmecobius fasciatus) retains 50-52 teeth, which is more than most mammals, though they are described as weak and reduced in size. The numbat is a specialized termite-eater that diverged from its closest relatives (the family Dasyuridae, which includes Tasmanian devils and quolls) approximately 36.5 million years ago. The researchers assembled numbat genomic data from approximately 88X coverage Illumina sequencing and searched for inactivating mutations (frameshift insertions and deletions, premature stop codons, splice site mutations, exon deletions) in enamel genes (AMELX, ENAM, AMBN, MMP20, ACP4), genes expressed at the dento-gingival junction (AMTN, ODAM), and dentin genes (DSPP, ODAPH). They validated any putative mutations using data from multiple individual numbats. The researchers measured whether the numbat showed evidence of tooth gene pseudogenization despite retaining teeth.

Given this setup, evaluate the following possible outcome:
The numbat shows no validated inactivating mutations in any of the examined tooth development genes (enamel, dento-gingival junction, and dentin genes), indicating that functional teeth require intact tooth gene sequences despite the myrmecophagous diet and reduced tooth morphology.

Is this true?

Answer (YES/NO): NO